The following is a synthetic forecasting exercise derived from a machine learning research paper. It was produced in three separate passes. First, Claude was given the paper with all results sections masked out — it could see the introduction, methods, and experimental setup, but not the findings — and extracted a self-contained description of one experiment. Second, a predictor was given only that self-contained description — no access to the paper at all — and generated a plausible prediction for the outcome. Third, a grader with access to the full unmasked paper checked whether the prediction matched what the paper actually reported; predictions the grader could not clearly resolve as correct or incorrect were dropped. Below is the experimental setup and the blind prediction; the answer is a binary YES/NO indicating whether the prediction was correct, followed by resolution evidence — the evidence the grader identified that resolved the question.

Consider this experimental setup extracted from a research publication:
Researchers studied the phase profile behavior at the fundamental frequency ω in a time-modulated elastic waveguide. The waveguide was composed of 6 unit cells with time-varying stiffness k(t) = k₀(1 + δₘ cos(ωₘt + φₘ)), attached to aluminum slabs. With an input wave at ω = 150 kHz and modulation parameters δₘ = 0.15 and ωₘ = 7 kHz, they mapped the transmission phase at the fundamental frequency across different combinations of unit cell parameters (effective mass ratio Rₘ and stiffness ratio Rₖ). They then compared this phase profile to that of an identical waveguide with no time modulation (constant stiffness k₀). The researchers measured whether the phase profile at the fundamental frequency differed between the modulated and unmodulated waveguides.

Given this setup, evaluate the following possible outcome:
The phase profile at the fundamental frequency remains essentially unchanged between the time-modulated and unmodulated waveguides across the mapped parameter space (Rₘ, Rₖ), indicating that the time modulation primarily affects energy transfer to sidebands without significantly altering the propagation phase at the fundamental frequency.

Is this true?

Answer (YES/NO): YES